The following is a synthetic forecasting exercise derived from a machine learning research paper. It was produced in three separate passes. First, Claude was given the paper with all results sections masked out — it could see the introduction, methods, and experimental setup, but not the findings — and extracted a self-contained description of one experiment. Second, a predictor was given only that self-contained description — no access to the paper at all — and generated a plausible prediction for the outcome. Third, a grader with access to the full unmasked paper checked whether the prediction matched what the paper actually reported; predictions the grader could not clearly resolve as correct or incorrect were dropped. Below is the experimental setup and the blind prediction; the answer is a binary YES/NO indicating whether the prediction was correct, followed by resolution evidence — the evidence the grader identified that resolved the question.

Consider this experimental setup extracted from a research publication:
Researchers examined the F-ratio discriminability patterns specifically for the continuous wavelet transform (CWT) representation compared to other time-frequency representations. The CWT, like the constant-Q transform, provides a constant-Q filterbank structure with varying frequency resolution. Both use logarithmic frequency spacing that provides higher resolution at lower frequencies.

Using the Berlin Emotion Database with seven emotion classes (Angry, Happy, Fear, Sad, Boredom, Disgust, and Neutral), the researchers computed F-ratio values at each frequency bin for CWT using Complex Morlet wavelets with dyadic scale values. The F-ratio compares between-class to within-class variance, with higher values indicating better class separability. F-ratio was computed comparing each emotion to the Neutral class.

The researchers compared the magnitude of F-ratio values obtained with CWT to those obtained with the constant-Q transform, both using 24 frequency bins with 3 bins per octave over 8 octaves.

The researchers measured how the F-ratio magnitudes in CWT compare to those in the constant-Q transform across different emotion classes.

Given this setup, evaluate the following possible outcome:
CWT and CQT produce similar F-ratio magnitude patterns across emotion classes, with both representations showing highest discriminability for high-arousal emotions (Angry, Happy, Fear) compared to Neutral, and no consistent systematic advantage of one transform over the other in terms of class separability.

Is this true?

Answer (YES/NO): NO